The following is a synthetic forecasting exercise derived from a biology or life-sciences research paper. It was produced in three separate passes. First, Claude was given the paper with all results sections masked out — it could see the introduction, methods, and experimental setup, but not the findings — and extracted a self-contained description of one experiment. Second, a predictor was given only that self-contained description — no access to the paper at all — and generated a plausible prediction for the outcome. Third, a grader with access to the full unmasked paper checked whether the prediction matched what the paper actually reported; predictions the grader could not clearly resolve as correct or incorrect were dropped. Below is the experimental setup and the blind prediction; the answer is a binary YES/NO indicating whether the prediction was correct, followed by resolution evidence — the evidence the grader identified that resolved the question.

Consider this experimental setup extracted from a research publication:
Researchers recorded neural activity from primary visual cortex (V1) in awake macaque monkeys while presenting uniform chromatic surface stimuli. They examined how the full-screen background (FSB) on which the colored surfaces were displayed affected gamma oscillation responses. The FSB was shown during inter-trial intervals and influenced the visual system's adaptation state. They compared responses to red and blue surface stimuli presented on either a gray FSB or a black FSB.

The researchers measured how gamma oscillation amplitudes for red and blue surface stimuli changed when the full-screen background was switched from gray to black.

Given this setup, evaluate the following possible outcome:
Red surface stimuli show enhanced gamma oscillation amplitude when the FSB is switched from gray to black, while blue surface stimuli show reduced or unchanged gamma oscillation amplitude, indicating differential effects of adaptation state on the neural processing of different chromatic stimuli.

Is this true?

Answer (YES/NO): NO